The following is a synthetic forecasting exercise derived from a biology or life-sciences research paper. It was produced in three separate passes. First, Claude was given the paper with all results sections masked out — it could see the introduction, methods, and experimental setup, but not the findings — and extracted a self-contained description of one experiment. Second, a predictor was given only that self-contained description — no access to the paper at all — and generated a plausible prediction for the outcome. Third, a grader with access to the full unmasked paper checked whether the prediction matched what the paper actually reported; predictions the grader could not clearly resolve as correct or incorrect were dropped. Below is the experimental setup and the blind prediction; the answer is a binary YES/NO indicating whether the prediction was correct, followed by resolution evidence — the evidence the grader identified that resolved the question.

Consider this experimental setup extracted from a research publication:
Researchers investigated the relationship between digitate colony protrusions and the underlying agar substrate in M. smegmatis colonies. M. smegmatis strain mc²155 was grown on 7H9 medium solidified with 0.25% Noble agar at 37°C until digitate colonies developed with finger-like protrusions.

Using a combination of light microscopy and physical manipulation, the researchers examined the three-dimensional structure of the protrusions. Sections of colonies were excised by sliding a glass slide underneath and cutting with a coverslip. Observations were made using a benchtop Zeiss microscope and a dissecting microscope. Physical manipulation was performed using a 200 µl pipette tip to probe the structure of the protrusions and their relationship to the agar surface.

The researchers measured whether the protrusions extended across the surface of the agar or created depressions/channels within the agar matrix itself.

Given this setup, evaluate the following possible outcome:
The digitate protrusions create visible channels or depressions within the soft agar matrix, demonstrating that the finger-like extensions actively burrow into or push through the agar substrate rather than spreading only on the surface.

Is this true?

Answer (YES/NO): YES